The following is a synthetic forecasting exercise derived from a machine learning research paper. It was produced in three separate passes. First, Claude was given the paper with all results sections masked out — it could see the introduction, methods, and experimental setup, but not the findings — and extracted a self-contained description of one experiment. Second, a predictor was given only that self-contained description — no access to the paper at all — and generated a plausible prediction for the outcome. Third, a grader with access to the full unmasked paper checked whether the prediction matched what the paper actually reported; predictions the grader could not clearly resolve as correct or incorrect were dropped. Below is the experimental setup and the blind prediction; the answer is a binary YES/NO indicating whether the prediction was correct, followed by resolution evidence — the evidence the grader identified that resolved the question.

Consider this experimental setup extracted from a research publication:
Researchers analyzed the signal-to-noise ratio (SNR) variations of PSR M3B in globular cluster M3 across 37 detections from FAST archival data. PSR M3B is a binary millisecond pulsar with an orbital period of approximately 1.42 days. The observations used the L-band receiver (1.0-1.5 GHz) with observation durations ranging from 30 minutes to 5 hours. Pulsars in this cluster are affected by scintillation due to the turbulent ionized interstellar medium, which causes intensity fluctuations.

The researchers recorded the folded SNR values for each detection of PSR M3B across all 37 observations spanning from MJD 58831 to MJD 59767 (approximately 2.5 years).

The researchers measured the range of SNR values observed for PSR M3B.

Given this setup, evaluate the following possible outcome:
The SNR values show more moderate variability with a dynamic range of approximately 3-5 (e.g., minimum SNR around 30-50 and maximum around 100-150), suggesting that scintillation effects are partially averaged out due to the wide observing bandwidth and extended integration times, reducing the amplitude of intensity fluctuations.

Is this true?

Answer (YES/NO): NO